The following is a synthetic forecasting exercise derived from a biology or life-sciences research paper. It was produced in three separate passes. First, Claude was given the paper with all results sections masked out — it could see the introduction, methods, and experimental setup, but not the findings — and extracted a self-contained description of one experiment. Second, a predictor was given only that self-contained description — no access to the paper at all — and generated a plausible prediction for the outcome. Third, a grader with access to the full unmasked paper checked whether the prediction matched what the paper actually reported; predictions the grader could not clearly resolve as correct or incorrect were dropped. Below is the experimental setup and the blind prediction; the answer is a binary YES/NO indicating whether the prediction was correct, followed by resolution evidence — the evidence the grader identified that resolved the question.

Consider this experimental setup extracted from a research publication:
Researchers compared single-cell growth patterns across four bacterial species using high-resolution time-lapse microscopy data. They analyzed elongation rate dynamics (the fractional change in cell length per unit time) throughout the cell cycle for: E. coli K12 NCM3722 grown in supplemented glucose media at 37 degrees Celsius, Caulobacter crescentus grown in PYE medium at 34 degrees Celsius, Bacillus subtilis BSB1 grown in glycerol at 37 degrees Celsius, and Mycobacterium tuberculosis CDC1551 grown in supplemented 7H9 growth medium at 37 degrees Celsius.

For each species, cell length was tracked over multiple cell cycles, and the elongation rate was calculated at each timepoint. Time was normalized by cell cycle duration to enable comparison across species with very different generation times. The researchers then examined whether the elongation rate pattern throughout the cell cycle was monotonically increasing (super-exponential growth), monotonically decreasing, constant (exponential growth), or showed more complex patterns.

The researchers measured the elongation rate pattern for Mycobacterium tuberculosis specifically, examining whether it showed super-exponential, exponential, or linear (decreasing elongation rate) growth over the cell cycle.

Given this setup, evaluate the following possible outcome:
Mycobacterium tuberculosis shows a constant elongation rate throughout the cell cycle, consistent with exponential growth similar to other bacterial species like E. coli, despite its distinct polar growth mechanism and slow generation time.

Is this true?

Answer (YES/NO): NO